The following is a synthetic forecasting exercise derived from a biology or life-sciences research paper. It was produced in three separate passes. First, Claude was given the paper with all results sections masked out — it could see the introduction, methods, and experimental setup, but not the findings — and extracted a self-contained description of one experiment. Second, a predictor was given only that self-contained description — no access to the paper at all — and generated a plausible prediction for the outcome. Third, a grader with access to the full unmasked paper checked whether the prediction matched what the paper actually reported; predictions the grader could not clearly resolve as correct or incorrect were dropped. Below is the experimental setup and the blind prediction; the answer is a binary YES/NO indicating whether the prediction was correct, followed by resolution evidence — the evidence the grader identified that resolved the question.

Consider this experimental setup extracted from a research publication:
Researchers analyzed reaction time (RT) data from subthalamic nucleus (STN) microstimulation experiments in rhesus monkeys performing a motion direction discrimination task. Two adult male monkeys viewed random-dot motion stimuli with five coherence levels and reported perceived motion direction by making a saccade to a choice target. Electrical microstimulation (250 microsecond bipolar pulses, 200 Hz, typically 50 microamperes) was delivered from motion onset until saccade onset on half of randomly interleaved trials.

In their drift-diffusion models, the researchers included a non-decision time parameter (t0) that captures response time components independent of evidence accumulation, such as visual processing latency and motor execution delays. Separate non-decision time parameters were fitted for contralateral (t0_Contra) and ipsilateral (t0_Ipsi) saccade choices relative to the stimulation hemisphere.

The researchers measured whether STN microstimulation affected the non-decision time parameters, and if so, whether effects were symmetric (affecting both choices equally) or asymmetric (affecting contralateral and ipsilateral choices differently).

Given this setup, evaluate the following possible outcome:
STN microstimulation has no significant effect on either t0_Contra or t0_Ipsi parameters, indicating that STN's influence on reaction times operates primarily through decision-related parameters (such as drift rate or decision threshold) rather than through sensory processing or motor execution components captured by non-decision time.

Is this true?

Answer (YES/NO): NO